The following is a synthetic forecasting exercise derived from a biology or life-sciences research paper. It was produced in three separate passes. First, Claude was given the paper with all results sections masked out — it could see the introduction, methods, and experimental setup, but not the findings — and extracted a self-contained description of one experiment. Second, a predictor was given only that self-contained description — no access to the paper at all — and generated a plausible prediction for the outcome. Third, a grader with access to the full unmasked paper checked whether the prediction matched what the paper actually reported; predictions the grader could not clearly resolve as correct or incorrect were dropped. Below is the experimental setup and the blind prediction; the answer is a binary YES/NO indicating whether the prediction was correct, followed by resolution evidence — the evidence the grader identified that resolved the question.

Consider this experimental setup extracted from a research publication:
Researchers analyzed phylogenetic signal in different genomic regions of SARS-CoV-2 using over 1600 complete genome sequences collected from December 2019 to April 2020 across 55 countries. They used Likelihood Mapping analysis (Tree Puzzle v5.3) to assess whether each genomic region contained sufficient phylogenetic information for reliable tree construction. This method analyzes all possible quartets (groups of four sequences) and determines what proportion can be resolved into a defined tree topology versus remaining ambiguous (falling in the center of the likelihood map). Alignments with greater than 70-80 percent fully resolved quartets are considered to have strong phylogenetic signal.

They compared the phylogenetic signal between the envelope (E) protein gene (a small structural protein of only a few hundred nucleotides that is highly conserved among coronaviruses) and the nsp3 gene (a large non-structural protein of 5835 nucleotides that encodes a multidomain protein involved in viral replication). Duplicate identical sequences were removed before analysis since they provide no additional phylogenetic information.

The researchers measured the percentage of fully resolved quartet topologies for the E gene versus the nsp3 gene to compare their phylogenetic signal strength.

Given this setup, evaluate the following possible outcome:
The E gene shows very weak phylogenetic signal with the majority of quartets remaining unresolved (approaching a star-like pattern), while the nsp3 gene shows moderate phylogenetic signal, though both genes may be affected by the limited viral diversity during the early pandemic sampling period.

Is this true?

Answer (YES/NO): NO